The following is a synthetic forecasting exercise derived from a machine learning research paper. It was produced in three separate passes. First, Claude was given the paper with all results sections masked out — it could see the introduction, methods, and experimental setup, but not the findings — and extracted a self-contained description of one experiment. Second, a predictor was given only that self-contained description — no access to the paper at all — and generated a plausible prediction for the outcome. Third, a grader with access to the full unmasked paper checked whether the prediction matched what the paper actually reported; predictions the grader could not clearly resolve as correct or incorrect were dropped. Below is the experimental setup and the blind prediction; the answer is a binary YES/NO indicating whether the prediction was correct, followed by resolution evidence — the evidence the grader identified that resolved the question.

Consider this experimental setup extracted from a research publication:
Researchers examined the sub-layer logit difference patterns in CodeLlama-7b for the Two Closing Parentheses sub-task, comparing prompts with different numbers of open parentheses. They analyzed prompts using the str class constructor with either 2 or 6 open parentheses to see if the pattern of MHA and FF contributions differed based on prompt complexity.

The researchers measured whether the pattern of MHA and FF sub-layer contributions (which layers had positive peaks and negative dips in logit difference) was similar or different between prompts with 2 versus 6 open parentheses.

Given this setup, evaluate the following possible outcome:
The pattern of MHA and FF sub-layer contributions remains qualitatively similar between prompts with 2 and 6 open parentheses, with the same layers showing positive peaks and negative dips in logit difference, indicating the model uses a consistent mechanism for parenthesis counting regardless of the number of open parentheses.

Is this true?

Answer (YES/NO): YES